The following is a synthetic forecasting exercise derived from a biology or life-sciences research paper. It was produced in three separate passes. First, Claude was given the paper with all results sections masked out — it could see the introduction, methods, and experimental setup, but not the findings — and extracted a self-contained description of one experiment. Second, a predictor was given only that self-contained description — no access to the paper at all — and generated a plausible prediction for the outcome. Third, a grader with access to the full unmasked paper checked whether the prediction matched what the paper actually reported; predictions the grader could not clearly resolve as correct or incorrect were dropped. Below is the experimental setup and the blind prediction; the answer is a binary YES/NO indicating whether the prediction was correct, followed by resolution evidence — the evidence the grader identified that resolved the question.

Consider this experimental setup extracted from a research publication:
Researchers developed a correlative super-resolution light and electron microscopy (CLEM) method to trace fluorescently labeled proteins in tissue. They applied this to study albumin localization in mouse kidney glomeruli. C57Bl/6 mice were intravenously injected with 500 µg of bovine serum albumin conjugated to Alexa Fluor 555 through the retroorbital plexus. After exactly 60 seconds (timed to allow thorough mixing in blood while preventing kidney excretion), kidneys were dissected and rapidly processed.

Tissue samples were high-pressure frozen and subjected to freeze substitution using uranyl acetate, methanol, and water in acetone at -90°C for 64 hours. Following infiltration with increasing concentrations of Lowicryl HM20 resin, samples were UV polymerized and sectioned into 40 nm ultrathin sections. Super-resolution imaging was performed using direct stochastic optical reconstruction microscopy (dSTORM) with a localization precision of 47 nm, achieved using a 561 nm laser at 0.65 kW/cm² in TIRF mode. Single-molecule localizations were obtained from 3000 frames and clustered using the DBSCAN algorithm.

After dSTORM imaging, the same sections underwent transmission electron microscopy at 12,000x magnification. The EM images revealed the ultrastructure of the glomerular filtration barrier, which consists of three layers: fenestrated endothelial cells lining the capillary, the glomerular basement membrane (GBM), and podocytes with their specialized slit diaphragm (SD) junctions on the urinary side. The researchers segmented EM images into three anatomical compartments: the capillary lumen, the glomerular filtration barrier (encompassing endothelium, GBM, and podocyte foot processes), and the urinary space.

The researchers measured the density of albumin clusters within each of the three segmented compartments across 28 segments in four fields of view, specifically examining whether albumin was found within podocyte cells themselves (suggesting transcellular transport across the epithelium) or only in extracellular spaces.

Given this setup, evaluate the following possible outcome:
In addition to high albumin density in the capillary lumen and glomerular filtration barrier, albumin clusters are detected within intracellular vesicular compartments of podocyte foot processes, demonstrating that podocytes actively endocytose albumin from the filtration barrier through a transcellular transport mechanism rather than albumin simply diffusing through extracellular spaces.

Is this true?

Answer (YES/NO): NO